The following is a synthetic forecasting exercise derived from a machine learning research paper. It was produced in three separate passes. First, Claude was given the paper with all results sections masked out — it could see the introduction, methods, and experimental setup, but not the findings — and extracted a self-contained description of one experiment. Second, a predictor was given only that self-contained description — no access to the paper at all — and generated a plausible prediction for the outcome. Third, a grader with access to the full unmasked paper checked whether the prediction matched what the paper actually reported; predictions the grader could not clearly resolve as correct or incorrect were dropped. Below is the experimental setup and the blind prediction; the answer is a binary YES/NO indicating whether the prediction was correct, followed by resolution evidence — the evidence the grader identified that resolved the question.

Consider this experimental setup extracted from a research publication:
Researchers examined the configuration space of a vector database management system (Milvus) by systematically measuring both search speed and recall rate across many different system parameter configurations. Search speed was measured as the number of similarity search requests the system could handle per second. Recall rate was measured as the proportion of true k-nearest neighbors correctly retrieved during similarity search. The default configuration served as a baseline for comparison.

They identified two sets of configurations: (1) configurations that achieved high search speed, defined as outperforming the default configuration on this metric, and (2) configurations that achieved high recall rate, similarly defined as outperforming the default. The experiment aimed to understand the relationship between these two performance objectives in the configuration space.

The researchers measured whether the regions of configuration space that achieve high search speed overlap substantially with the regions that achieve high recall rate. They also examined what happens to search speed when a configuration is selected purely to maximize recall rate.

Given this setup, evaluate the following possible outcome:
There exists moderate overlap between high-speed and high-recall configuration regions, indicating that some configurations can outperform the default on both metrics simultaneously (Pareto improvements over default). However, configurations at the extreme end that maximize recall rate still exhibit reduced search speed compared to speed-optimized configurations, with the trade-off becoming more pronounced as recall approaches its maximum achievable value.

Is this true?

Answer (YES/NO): NO